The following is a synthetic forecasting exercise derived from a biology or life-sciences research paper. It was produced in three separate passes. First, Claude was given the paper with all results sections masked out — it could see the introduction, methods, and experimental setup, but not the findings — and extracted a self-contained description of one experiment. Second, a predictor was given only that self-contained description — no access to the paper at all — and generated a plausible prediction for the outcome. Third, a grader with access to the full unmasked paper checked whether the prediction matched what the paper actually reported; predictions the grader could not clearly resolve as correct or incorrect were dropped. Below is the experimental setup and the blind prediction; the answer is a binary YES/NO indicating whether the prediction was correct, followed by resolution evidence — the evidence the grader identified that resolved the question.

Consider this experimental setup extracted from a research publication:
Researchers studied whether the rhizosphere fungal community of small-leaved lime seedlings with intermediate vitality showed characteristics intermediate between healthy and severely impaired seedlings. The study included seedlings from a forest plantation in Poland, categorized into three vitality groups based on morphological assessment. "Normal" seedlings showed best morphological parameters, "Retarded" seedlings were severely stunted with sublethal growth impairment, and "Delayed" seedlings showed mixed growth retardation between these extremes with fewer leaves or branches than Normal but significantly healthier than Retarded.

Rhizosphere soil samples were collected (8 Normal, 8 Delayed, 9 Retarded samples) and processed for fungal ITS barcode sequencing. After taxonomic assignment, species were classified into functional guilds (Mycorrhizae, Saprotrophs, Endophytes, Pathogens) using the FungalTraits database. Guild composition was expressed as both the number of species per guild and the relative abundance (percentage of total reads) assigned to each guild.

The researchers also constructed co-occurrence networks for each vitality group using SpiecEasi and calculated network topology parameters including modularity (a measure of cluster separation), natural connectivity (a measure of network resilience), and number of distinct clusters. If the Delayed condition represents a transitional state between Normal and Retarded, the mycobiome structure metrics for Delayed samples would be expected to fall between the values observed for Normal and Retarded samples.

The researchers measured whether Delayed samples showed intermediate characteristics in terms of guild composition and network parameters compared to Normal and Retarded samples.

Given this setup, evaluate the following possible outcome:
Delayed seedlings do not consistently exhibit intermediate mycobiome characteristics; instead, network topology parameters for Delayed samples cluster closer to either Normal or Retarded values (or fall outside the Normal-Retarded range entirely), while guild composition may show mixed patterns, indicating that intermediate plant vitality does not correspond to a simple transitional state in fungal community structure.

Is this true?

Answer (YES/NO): YES